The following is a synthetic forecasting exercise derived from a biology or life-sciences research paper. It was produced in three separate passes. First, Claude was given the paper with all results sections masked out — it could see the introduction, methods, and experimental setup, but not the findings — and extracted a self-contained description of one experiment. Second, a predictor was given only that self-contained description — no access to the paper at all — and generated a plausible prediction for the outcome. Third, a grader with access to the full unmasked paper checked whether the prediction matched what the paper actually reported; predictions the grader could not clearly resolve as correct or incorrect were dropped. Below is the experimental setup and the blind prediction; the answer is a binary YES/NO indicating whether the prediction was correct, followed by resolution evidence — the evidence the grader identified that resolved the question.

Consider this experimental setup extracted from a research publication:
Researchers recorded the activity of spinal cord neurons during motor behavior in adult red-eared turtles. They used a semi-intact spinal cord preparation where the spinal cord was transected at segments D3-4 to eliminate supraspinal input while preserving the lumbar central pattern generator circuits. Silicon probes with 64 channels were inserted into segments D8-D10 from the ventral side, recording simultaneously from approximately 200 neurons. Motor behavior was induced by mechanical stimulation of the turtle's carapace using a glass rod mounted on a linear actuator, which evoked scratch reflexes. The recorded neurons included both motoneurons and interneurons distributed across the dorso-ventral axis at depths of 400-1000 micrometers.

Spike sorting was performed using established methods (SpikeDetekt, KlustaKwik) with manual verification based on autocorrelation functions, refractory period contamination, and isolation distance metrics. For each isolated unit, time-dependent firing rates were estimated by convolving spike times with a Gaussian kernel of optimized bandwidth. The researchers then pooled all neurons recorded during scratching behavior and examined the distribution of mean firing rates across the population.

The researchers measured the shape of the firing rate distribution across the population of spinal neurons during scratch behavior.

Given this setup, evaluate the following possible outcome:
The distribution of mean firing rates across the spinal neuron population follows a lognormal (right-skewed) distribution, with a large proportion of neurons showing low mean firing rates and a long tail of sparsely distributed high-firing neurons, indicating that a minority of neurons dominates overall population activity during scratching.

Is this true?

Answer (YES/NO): YES